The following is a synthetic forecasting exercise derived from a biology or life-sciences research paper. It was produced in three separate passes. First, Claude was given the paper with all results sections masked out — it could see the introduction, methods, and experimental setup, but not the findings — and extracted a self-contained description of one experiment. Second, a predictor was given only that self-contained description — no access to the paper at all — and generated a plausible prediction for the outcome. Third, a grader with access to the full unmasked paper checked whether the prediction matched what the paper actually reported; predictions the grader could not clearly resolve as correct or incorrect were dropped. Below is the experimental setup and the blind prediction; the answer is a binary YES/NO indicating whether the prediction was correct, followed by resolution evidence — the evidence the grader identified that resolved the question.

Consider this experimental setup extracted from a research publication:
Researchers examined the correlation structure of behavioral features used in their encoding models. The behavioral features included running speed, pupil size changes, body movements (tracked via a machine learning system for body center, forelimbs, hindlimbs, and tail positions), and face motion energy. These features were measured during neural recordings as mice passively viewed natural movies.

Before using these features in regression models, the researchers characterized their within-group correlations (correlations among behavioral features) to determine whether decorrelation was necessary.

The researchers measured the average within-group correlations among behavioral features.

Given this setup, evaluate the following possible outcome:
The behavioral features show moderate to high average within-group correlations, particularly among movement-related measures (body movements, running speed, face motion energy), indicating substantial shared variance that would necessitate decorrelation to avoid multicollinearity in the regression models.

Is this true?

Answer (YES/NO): YES